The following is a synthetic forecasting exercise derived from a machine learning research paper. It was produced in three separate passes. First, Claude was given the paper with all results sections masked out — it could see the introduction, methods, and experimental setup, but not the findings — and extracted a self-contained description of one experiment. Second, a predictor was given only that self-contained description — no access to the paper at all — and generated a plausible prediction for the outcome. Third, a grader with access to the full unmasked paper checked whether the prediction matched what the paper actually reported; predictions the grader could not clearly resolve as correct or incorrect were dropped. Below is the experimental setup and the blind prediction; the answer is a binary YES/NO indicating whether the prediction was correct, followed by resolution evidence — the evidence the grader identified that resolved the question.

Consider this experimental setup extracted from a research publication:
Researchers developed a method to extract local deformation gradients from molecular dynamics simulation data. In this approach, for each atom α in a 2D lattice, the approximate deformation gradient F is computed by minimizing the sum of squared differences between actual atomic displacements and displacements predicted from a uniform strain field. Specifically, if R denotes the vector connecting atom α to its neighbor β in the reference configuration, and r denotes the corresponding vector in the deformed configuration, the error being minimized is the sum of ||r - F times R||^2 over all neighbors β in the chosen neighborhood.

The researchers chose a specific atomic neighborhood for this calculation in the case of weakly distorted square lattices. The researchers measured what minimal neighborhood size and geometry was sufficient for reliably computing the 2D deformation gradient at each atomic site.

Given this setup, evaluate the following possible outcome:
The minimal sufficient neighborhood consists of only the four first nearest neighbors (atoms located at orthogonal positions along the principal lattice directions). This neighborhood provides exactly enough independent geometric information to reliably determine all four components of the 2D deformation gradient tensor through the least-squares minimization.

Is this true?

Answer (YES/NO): NO